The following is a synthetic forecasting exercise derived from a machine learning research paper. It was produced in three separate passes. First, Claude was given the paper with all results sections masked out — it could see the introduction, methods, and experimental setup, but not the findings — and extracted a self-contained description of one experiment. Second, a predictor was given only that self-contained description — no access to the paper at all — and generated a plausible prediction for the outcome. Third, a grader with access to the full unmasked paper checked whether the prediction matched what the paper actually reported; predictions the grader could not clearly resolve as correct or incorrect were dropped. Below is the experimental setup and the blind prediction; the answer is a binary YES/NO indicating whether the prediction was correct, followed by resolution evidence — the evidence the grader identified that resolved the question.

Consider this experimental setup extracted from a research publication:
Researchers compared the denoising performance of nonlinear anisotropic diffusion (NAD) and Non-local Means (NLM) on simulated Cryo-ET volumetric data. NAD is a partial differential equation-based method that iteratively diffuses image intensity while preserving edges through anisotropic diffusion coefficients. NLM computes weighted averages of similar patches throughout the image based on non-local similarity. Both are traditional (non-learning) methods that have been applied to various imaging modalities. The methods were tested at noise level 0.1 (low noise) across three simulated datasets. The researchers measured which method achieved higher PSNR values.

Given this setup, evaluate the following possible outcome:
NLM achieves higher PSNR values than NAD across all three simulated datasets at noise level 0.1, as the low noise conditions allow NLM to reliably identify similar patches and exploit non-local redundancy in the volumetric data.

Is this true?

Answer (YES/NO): NO